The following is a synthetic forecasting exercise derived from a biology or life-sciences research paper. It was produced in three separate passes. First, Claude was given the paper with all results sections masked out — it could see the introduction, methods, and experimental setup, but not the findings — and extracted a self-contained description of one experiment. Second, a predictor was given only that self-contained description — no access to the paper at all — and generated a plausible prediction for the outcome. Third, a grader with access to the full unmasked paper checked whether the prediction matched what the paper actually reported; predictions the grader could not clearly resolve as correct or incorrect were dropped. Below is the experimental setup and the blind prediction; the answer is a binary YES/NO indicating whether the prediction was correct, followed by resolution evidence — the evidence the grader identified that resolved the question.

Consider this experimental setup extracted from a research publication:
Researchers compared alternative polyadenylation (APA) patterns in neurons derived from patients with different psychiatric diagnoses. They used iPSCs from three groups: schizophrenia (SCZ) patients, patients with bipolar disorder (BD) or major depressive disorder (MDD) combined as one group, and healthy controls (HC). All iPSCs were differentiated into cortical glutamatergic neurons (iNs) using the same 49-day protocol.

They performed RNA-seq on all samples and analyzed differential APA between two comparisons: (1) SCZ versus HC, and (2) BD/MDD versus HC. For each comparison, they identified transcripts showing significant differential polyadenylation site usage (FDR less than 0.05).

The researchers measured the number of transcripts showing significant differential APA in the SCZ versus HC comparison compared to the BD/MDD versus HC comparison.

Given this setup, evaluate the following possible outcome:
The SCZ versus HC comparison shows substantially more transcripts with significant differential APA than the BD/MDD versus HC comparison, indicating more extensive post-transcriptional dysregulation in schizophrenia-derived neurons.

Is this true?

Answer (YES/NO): YES